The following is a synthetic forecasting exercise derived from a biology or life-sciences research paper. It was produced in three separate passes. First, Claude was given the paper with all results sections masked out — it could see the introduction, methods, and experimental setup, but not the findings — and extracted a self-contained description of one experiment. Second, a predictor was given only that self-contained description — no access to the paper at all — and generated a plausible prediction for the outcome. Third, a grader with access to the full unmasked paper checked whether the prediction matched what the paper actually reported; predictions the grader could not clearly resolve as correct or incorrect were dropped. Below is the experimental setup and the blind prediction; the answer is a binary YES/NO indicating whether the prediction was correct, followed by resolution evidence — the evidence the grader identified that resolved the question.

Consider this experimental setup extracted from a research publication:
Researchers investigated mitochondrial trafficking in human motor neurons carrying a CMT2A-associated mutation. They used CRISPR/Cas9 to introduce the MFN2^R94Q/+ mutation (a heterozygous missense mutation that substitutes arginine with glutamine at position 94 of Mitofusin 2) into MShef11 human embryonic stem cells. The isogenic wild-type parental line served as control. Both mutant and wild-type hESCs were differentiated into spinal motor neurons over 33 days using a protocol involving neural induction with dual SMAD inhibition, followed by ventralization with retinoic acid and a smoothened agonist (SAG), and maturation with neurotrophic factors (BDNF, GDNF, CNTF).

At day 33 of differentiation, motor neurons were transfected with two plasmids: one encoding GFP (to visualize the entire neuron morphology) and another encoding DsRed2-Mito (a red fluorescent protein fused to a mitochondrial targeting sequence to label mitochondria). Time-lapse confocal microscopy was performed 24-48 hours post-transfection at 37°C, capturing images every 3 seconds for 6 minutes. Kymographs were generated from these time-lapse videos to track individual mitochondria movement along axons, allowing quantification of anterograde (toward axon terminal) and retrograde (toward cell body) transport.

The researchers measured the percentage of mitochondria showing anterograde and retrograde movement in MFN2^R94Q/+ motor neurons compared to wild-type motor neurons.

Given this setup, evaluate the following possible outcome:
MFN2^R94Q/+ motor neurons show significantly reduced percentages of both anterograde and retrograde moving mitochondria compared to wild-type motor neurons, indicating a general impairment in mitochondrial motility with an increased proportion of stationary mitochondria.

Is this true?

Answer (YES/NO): YES